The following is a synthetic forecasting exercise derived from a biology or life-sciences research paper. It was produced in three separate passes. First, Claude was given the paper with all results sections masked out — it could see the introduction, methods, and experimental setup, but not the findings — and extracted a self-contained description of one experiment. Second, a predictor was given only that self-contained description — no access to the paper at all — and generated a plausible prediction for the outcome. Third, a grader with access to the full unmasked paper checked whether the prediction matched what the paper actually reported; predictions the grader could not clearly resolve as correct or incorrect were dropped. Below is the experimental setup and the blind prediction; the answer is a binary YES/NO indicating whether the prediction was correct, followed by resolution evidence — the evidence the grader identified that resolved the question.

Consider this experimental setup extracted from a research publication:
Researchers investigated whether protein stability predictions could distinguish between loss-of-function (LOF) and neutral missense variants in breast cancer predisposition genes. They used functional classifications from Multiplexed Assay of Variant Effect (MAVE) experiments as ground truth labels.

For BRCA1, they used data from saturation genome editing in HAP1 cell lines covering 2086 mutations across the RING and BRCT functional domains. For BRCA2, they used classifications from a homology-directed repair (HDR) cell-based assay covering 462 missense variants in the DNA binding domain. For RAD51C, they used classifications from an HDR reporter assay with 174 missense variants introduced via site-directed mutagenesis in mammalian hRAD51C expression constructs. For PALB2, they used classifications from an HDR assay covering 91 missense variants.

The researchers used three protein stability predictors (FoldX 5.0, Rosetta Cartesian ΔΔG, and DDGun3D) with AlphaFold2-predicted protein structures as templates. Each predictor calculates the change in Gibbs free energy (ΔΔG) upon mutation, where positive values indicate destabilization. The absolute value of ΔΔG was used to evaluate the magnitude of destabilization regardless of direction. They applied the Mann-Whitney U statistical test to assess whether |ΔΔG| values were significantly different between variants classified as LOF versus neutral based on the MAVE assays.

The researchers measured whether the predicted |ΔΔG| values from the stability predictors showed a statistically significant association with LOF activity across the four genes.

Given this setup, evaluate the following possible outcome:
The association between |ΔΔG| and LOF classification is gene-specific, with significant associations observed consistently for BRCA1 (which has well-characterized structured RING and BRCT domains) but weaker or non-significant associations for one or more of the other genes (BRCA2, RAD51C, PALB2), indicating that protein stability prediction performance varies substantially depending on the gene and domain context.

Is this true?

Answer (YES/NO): NO